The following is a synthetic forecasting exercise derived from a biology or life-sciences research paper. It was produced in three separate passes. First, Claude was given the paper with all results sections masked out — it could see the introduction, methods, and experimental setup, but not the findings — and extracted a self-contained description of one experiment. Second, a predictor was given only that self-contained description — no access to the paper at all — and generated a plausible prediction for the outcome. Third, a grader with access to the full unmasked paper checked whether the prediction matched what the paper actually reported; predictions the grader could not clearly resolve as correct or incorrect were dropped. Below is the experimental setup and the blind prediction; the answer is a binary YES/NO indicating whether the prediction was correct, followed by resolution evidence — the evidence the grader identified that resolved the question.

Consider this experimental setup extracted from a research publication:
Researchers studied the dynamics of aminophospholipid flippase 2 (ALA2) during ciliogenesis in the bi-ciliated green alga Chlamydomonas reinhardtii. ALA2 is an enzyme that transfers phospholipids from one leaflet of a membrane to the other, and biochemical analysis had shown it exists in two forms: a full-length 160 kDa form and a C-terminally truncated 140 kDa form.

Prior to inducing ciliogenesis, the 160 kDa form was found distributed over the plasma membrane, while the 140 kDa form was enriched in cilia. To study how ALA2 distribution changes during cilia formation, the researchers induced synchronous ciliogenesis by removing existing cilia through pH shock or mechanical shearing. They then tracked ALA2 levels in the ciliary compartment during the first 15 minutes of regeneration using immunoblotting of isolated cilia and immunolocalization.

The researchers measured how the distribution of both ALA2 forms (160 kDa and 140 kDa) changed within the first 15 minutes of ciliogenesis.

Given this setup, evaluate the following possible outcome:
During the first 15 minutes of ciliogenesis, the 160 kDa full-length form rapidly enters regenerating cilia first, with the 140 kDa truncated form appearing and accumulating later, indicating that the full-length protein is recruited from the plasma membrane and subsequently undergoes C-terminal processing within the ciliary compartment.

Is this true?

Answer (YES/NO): NO